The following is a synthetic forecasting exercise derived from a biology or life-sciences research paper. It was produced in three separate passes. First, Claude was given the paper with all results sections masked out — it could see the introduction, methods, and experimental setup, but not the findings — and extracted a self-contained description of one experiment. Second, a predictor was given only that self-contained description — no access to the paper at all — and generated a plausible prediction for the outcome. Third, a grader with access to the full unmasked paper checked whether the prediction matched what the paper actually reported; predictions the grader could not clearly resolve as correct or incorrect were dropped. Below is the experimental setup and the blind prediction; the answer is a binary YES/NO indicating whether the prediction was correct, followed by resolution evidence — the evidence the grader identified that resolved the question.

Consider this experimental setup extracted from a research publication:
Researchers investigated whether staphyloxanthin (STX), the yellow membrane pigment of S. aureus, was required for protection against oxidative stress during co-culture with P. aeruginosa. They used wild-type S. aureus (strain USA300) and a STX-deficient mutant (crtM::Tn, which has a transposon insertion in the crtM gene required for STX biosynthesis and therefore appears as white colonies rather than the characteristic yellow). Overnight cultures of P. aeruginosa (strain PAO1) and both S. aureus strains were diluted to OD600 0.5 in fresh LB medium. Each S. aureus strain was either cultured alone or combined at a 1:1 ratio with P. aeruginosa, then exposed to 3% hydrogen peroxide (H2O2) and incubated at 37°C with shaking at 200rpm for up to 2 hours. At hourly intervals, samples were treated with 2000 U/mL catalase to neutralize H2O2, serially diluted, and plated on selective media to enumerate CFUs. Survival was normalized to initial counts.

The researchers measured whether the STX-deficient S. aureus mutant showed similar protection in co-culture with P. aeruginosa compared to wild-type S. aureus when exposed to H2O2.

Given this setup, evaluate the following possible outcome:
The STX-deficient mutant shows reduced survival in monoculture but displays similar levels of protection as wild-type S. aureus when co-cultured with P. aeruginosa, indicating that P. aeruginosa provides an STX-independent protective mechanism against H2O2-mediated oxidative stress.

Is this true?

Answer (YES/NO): NO